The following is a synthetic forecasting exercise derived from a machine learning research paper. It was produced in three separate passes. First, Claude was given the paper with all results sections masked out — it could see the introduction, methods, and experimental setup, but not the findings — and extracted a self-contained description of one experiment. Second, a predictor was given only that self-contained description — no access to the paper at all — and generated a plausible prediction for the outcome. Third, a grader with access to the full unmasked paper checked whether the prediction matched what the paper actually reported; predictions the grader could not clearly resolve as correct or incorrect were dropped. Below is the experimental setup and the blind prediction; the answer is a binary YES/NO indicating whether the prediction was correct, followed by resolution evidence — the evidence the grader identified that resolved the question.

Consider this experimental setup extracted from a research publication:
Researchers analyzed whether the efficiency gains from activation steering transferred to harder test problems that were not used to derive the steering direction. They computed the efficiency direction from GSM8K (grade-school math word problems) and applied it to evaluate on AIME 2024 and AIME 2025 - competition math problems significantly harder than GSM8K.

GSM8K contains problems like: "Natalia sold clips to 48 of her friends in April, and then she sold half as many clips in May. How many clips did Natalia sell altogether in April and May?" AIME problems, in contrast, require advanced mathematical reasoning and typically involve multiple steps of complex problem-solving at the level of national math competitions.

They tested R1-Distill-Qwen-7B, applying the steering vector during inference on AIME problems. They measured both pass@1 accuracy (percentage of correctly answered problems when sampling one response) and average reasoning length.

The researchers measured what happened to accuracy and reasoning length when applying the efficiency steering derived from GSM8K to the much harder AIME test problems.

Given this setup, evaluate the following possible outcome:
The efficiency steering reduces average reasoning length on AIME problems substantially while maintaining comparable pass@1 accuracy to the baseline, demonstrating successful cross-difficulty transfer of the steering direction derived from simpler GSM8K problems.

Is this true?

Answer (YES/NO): YES